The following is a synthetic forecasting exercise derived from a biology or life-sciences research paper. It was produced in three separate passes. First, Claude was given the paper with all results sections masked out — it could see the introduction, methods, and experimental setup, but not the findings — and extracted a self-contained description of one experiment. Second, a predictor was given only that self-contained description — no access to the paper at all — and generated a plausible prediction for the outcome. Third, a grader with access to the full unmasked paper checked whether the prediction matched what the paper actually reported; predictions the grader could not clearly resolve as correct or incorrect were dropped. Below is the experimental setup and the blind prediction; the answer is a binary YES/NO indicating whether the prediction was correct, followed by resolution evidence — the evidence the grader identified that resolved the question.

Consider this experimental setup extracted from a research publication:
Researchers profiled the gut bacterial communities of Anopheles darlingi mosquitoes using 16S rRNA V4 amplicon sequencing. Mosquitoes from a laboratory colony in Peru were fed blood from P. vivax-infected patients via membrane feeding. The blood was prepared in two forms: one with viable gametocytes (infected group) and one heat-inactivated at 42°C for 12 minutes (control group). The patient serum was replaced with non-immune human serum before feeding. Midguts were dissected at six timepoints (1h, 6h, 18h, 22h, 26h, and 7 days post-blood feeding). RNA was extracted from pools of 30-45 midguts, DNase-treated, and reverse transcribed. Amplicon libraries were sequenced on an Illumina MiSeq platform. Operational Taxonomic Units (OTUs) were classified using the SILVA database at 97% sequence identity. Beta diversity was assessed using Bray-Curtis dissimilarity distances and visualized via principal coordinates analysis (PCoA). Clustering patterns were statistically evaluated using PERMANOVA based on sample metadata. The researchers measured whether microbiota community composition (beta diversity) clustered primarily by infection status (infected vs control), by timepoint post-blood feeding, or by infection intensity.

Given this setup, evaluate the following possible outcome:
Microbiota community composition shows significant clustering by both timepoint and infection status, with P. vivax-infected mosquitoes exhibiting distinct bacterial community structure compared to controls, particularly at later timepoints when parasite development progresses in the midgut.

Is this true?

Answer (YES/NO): NO